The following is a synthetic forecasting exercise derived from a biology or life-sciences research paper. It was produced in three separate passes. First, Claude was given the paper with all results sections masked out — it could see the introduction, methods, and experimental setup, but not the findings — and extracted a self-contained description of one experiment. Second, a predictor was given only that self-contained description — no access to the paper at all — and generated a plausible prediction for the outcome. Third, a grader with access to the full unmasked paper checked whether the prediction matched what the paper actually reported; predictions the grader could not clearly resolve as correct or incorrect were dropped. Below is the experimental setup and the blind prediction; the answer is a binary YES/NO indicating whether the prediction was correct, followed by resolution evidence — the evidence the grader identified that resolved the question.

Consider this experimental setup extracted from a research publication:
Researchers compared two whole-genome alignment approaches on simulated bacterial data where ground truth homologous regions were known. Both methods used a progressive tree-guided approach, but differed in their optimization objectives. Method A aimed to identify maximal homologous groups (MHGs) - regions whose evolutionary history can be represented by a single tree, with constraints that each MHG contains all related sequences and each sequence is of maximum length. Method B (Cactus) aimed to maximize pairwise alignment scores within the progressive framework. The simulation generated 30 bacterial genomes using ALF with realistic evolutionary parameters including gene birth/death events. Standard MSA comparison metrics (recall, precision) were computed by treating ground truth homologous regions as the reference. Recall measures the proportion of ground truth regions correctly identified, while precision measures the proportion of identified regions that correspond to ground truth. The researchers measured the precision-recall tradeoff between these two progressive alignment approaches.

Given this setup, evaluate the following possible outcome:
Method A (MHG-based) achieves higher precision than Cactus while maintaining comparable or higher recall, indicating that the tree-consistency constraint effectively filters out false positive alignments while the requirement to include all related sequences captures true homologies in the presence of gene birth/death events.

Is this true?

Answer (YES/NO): NO